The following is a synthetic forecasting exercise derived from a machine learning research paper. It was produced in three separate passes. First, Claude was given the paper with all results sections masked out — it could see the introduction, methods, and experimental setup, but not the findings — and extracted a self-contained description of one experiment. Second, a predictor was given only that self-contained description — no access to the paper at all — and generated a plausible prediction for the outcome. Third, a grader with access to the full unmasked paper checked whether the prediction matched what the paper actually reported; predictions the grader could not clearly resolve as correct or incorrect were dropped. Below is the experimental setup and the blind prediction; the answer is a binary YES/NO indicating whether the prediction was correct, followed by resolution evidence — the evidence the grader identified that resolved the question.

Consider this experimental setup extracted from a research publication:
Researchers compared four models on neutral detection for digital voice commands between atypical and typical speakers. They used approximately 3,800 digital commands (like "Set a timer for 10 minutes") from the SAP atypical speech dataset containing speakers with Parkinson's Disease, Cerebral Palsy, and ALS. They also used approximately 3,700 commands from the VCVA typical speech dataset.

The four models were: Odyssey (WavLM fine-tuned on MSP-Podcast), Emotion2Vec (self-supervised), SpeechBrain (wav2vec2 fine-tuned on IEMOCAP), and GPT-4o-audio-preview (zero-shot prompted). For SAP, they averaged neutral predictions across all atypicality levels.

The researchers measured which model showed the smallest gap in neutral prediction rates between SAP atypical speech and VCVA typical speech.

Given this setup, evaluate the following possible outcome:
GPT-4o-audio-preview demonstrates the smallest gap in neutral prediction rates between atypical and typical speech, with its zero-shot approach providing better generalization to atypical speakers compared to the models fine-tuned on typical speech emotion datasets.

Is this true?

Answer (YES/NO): YES